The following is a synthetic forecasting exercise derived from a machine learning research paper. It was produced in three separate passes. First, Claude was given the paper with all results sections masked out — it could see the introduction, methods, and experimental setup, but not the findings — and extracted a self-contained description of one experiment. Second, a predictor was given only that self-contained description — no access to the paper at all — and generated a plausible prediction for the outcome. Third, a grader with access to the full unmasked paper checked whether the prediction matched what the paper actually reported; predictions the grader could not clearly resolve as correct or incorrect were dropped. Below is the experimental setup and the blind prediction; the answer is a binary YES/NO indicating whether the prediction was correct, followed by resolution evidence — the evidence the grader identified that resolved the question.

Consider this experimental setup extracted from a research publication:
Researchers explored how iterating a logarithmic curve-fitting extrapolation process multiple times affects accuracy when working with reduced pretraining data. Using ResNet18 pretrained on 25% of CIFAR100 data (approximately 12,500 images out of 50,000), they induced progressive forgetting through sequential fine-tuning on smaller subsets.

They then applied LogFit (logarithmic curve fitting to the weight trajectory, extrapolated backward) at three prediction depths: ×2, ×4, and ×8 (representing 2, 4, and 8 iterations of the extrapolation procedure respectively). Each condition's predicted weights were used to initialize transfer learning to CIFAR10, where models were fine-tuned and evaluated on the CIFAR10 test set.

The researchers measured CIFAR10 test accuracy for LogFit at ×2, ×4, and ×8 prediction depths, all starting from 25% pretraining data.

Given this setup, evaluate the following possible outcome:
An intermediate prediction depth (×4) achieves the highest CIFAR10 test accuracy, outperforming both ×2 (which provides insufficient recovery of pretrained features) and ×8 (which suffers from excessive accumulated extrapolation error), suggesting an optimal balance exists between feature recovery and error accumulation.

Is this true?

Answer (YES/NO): NO